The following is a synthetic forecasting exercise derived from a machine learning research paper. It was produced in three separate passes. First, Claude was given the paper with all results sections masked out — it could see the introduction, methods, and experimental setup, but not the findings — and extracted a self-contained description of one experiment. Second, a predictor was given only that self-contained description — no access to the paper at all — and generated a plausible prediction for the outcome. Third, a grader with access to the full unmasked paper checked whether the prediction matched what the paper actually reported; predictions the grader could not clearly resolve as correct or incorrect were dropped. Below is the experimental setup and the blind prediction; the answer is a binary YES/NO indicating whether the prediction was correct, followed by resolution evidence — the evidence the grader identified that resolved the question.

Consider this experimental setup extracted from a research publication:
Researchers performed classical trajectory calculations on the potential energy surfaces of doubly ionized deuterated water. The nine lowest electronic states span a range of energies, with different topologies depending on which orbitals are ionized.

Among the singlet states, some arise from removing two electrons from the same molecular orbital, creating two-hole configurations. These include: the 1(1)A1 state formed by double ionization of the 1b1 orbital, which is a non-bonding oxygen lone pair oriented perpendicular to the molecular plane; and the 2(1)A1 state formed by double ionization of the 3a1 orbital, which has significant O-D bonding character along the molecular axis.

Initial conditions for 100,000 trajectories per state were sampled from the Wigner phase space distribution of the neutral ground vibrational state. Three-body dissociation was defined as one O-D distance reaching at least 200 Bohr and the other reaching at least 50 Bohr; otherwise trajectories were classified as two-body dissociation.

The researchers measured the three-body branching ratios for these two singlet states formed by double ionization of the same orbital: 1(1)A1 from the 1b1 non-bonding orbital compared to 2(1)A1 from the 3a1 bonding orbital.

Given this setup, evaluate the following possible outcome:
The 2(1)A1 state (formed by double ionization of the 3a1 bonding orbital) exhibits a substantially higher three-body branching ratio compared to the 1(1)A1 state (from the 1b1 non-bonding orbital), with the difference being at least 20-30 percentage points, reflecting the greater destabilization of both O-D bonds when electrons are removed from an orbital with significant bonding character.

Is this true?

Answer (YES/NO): YES